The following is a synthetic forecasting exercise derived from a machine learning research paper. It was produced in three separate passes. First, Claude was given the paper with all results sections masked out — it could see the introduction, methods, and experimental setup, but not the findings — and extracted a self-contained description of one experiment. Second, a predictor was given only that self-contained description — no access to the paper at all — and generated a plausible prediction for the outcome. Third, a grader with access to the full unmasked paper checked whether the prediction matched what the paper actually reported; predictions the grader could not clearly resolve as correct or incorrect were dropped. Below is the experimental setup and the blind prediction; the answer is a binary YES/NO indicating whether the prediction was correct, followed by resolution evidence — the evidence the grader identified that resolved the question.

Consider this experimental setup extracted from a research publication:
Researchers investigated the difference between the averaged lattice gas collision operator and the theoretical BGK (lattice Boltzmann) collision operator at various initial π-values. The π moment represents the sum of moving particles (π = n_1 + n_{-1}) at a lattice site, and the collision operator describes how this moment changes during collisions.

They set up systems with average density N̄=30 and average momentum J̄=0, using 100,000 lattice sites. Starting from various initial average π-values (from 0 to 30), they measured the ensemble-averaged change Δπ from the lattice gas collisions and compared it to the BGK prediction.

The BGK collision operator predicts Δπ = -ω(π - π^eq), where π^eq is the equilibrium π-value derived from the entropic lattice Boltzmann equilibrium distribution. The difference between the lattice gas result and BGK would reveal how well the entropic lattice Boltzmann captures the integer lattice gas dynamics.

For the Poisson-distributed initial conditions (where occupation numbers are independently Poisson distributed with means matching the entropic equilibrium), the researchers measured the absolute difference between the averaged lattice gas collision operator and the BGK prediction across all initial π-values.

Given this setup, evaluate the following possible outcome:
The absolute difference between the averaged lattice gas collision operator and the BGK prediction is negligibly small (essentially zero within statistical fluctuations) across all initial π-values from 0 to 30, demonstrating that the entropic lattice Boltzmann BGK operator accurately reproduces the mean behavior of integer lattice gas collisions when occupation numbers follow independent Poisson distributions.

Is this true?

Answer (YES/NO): NO